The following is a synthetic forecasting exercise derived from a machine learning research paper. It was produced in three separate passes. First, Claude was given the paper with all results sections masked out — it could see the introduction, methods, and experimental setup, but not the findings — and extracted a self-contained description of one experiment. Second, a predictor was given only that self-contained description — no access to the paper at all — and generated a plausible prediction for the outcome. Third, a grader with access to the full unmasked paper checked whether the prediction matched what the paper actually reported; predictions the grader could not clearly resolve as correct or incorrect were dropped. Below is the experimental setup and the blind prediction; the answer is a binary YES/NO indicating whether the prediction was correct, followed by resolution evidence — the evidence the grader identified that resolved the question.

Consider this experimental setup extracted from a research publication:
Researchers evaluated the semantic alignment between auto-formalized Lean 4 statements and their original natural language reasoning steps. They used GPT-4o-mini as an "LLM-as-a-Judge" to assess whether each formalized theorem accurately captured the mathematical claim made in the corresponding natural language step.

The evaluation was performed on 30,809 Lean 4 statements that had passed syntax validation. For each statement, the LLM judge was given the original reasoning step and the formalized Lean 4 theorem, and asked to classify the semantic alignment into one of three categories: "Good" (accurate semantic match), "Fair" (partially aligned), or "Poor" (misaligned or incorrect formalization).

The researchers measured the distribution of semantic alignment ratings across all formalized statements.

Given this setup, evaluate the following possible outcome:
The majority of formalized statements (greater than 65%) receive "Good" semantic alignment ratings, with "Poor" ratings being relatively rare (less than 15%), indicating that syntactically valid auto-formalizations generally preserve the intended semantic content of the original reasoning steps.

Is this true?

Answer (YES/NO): NO